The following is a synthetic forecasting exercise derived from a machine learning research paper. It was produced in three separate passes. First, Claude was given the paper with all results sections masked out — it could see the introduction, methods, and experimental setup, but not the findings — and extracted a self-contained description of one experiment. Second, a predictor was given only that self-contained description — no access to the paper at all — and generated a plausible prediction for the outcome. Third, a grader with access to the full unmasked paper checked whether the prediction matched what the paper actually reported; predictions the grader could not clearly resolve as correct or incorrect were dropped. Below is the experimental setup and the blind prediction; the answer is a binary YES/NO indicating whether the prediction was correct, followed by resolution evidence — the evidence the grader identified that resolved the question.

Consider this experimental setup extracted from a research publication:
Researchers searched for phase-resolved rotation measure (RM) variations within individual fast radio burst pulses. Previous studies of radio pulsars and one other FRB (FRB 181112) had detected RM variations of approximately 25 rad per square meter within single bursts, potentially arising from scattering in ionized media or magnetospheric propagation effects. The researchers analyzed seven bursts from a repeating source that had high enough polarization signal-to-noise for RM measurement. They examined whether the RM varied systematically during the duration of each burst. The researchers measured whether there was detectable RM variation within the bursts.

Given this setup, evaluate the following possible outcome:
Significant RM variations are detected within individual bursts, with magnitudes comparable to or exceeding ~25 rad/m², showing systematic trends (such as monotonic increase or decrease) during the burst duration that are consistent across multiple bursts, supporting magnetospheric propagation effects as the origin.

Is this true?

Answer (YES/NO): NO